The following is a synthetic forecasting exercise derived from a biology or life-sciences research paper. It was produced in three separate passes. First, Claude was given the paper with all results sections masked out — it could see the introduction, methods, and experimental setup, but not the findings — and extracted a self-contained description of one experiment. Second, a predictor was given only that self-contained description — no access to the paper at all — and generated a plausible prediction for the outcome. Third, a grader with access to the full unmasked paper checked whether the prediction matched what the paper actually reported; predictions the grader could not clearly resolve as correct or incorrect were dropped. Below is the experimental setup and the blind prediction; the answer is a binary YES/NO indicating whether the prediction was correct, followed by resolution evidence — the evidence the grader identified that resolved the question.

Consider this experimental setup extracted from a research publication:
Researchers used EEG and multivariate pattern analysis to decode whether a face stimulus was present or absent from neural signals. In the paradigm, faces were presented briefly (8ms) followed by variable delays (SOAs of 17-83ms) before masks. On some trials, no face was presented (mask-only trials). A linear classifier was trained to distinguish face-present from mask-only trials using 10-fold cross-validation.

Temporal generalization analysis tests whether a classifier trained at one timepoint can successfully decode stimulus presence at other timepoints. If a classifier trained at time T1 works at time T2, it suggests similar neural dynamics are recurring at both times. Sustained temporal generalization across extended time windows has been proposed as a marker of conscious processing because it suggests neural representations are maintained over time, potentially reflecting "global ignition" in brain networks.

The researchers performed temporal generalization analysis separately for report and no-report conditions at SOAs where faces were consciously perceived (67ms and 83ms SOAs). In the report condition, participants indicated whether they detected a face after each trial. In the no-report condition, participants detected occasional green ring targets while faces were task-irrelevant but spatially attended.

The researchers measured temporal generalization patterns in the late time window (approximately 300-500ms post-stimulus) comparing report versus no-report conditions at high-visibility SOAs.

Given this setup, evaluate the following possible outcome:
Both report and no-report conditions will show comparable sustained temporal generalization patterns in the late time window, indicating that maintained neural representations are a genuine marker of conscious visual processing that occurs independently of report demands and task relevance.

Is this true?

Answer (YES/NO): NO